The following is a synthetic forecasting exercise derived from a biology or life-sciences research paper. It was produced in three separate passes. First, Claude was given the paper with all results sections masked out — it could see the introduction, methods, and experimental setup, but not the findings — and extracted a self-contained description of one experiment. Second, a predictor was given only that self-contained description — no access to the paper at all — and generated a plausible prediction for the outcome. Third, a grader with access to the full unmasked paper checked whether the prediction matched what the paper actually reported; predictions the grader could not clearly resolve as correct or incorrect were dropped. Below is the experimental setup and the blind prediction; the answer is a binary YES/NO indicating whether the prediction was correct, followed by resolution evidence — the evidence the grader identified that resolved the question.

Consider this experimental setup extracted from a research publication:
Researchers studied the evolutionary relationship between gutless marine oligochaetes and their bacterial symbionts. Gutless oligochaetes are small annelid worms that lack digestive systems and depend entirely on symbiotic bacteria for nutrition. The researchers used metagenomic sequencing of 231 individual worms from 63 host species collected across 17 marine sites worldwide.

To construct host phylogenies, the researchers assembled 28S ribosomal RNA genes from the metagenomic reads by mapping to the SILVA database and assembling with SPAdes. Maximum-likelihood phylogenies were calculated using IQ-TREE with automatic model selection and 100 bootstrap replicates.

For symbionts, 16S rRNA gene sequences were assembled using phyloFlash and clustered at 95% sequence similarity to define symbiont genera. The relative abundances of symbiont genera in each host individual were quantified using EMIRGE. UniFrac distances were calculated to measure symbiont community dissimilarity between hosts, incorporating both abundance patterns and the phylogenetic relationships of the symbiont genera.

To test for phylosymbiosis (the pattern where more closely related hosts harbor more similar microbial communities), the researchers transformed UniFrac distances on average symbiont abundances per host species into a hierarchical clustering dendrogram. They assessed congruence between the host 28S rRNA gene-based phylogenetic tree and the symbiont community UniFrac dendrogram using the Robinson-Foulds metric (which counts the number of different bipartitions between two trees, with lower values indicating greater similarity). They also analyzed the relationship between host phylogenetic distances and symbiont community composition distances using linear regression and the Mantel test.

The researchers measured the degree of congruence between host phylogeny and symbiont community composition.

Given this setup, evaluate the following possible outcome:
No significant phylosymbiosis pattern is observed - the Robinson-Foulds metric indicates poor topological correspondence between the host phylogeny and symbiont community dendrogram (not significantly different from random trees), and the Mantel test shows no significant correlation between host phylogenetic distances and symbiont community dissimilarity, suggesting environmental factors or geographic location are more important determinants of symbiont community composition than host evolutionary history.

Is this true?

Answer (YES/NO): NO